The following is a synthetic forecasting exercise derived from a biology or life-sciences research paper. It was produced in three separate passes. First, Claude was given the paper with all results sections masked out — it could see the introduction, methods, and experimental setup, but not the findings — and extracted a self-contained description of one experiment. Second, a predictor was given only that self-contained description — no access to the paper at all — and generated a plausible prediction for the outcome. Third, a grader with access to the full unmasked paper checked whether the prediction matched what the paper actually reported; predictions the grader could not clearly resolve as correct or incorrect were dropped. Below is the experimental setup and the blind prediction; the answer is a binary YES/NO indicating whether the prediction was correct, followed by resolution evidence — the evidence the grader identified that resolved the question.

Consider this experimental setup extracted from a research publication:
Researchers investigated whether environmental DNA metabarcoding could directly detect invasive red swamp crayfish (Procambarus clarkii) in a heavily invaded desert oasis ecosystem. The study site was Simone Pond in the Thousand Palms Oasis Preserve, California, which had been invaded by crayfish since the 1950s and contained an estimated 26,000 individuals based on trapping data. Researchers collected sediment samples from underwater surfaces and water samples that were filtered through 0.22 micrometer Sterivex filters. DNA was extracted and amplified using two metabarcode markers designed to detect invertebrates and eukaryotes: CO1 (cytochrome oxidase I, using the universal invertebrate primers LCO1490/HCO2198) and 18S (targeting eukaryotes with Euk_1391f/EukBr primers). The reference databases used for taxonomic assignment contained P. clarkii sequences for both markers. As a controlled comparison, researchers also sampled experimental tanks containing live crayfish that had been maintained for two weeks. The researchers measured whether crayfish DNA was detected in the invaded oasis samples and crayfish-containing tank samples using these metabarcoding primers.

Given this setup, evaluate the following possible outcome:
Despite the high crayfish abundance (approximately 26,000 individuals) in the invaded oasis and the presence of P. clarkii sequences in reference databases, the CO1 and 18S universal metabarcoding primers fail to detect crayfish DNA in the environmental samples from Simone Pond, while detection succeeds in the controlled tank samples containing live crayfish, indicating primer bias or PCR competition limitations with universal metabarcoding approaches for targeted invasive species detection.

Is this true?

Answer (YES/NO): NO